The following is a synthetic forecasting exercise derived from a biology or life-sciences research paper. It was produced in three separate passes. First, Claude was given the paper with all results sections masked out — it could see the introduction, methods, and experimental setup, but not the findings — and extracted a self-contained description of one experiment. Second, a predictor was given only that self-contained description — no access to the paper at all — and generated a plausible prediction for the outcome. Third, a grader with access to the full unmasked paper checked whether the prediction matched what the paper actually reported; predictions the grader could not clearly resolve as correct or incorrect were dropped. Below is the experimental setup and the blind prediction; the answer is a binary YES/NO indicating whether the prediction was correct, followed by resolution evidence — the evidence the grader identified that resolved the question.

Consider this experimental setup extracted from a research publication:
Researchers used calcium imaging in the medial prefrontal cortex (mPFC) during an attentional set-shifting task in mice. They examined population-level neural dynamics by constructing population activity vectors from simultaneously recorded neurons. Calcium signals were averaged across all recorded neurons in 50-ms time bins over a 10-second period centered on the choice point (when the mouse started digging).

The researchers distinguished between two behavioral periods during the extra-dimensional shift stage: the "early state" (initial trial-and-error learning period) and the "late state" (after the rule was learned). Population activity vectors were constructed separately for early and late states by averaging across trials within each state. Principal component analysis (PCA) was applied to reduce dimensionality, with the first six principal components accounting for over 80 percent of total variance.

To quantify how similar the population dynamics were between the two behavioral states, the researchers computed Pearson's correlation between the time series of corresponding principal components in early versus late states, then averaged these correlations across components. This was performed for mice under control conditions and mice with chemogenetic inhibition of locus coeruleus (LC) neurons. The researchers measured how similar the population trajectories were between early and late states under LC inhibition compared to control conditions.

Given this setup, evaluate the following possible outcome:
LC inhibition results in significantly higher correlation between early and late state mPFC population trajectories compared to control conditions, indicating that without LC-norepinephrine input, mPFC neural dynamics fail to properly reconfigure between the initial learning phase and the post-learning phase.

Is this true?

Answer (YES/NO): YES